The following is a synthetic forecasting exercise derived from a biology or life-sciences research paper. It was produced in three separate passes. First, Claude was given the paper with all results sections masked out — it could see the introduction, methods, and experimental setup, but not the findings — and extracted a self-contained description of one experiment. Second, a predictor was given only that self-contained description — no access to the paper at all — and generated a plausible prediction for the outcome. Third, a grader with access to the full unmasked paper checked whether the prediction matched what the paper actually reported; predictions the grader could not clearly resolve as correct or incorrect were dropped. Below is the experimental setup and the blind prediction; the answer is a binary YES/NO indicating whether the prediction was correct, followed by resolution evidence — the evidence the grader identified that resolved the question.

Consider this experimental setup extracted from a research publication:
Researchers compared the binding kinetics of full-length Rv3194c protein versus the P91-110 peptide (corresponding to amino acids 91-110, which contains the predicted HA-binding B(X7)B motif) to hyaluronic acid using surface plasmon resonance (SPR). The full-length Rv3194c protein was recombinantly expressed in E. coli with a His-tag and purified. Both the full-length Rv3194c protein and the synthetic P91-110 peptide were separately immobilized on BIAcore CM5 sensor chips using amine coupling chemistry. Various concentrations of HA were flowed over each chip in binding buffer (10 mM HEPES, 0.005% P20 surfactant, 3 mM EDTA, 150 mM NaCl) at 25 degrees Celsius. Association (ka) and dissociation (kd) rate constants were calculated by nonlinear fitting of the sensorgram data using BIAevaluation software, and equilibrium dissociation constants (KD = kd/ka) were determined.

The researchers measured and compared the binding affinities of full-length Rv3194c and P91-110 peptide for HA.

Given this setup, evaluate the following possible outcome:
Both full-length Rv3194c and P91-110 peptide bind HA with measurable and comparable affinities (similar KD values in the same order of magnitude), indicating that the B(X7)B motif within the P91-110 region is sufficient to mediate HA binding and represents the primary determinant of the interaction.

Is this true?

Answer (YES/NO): YES